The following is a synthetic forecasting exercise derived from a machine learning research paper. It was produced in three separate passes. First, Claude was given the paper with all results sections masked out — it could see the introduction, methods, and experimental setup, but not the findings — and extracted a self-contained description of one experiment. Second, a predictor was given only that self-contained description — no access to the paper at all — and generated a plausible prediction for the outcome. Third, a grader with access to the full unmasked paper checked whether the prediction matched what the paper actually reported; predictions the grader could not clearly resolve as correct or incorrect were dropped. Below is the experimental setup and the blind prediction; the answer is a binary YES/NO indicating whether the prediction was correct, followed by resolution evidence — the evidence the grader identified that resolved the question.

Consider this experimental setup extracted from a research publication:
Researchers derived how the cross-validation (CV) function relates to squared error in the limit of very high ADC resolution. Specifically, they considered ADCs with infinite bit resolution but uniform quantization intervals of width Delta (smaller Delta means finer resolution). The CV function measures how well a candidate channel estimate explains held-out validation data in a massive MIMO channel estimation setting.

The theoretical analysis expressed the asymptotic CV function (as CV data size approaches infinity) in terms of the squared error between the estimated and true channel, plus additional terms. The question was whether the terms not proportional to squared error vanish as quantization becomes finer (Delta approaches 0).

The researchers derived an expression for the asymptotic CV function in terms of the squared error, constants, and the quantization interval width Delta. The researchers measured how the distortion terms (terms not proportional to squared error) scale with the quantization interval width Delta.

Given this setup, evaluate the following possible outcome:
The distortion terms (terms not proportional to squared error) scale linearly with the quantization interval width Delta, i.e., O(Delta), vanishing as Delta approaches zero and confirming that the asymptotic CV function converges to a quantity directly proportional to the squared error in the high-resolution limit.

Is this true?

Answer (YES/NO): YES